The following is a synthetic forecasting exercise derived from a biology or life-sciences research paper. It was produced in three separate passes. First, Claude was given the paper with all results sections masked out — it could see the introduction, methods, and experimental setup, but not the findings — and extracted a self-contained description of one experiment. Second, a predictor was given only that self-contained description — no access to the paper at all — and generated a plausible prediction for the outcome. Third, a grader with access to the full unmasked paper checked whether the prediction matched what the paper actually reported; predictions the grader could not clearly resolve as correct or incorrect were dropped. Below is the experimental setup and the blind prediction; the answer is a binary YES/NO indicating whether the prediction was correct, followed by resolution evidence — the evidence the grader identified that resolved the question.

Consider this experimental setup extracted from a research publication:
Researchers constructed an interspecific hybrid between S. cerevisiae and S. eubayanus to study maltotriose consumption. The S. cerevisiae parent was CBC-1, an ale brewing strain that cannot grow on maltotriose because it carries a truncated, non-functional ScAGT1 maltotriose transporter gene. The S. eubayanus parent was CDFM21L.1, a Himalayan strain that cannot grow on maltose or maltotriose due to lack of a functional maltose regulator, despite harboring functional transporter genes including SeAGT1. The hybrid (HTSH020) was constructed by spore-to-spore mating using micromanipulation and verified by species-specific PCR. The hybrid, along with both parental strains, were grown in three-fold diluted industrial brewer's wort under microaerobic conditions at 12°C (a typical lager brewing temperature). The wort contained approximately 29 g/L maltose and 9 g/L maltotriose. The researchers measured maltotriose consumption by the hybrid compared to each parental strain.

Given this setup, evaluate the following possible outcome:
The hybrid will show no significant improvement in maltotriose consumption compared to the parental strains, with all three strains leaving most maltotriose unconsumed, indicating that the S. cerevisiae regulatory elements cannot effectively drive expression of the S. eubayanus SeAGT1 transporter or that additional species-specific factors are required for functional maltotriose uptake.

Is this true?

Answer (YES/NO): NO